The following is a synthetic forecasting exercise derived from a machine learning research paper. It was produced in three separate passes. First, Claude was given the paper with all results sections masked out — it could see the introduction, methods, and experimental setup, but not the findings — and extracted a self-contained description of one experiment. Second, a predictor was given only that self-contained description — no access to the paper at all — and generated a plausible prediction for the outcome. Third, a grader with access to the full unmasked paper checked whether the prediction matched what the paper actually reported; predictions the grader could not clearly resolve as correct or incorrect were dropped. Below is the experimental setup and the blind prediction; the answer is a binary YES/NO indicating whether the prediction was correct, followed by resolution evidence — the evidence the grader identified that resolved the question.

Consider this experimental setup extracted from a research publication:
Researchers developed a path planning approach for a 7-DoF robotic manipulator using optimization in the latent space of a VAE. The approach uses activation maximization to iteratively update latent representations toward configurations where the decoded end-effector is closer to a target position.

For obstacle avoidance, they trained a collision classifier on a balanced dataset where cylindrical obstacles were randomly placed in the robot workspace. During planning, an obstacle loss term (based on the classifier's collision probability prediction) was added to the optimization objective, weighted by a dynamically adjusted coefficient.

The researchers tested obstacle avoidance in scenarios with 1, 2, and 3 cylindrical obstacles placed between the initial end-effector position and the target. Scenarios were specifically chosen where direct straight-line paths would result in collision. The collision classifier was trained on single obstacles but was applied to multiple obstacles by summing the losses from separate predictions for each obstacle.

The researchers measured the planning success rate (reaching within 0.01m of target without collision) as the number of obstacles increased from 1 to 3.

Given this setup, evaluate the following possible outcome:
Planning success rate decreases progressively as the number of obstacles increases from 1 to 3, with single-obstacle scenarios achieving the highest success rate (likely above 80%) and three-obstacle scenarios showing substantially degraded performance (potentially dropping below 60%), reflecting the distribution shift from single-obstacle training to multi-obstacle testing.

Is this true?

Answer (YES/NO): YES